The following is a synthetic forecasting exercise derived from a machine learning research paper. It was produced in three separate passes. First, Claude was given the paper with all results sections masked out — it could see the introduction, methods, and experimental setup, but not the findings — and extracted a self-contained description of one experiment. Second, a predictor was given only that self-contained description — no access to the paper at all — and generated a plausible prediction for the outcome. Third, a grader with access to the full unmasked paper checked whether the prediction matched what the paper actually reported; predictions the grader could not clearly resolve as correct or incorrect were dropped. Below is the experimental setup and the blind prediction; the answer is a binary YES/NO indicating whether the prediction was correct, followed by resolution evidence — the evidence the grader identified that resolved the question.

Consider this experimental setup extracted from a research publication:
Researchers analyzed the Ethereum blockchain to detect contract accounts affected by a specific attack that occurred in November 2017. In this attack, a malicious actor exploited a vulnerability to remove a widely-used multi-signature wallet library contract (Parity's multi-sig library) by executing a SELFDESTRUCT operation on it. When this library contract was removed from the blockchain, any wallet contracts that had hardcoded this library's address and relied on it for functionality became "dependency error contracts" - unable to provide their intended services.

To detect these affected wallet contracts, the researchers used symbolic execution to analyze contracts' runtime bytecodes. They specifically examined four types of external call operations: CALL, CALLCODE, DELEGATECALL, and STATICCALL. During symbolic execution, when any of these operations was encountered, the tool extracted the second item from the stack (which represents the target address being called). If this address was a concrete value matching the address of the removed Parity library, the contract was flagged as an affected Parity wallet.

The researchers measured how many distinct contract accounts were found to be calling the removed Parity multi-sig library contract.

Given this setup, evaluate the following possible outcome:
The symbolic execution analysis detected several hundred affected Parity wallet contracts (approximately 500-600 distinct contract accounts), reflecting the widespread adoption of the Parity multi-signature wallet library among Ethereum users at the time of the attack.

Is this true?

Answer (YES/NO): NO